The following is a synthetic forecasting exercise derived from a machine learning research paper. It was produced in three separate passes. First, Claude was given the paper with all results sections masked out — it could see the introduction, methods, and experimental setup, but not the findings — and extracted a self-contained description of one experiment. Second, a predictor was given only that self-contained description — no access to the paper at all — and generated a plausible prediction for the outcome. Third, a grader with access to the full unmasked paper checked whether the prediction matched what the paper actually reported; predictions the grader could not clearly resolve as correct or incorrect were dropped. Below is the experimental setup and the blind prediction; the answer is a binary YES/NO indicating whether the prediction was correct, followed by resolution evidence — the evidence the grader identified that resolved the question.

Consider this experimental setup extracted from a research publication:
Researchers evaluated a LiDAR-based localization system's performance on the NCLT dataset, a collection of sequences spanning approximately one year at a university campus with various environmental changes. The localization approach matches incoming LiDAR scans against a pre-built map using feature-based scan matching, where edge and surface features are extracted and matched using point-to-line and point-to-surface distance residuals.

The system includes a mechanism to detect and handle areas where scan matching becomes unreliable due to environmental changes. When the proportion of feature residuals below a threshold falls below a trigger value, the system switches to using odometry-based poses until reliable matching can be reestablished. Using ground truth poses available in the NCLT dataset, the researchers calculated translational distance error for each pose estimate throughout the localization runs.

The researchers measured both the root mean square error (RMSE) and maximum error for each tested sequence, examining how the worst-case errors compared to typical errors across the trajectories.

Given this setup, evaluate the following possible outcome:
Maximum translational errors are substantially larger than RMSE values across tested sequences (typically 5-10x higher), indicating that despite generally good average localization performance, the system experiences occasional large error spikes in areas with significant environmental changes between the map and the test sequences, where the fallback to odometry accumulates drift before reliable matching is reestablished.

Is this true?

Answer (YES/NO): NO